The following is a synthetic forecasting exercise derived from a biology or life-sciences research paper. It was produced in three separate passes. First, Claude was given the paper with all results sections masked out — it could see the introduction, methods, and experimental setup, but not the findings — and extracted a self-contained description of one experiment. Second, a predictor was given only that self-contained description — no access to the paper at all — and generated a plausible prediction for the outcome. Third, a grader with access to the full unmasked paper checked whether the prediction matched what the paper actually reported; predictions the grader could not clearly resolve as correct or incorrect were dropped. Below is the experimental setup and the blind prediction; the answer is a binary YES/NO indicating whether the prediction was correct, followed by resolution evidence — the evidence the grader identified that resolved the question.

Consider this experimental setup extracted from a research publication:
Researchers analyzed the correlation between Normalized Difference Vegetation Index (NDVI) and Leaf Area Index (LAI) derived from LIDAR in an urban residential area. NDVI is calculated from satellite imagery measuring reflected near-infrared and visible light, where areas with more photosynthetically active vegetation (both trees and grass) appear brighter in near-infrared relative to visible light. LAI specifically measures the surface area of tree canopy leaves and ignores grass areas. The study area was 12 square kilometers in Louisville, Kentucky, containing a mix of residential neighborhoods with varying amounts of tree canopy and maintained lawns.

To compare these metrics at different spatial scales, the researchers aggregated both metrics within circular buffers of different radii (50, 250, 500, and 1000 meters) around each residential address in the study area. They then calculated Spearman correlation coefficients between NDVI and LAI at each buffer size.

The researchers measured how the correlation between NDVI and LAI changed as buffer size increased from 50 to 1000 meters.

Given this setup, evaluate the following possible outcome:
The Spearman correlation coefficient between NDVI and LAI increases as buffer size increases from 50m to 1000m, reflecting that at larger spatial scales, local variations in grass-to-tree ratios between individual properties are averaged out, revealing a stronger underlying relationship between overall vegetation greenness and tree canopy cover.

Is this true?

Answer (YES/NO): YES